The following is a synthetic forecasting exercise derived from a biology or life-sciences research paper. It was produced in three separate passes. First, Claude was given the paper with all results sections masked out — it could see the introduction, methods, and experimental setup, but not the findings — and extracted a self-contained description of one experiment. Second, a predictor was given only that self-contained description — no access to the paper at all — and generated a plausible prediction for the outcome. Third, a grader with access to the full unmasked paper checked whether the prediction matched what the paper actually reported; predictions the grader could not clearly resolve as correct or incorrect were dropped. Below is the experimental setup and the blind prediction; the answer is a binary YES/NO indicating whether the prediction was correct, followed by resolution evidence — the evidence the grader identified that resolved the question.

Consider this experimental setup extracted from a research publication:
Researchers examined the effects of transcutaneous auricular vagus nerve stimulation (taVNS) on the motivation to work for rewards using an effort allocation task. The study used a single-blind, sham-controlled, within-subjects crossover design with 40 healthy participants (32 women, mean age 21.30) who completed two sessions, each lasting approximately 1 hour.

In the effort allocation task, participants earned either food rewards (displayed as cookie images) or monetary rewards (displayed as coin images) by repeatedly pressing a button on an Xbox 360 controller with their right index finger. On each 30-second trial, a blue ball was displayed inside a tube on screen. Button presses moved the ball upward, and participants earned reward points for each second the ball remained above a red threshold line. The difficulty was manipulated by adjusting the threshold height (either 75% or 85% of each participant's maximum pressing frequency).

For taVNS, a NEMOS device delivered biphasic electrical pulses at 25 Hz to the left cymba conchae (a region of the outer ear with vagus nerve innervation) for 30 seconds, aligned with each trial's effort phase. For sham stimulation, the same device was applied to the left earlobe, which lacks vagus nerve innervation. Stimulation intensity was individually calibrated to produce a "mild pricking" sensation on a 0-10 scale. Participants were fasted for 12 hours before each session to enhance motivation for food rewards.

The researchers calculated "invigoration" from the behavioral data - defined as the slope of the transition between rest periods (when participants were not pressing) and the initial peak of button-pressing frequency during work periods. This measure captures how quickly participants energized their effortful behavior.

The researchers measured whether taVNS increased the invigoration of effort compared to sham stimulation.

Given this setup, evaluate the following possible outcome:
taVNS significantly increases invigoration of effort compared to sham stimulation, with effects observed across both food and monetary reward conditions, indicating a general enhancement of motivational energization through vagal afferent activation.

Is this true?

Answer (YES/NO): NO